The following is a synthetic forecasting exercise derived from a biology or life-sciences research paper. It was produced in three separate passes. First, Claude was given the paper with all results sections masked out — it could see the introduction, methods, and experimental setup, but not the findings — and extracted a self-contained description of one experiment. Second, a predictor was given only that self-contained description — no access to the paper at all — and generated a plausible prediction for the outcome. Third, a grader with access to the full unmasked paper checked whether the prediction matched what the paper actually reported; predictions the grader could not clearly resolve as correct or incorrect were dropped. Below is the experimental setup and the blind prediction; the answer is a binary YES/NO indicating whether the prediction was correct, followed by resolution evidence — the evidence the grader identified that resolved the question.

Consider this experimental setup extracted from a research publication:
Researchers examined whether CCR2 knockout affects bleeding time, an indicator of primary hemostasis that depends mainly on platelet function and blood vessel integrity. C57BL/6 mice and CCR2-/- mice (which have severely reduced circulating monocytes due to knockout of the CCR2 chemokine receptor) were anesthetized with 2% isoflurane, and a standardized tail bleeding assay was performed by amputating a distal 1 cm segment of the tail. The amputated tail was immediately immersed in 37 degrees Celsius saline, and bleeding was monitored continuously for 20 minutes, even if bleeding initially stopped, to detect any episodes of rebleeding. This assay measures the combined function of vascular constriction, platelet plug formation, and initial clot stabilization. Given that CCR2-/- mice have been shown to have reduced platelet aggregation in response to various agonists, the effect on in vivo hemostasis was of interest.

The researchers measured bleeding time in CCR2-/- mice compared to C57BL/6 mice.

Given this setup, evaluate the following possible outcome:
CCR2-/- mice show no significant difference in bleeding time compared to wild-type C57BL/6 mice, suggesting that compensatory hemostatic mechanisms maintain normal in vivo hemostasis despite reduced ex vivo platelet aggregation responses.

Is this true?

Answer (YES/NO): YES